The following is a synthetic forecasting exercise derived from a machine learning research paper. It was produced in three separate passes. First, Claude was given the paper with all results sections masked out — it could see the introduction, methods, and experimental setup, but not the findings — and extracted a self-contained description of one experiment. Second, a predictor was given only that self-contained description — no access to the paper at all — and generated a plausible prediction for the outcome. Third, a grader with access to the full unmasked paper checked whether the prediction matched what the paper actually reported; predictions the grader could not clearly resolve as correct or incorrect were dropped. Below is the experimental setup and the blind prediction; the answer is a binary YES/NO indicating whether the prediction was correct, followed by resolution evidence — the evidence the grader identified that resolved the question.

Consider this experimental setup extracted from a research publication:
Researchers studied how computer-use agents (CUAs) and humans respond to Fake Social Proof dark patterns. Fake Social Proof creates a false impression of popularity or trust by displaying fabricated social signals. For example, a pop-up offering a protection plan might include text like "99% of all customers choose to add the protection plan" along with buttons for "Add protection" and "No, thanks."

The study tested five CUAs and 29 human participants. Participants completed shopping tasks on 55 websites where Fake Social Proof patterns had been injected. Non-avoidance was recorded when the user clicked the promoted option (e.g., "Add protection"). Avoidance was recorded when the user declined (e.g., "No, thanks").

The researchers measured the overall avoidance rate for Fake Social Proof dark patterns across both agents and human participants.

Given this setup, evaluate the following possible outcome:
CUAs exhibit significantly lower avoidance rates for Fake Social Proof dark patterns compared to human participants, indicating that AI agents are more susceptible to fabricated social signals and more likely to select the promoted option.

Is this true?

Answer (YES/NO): NO